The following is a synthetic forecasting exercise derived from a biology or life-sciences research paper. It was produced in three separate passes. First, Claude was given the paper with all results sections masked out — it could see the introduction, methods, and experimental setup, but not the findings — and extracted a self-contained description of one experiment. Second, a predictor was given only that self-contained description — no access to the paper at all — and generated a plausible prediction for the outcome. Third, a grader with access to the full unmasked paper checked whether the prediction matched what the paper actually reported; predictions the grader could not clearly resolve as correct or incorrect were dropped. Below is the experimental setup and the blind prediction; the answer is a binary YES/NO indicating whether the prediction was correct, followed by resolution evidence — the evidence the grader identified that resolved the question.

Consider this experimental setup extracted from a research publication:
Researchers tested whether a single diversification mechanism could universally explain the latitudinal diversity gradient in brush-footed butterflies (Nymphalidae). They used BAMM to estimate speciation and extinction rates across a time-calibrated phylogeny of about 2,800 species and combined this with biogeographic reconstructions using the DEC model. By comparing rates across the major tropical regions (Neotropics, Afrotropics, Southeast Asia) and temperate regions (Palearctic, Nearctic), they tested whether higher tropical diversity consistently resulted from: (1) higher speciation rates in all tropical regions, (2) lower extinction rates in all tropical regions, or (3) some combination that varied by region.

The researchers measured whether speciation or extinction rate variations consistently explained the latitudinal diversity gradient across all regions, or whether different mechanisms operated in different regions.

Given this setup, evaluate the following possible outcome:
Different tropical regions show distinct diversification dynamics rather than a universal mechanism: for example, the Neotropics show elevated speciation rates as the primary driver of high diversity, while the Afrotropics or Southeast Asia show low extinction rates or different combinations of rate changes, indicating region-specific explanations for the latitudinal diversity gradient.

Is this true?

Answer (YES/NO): NO